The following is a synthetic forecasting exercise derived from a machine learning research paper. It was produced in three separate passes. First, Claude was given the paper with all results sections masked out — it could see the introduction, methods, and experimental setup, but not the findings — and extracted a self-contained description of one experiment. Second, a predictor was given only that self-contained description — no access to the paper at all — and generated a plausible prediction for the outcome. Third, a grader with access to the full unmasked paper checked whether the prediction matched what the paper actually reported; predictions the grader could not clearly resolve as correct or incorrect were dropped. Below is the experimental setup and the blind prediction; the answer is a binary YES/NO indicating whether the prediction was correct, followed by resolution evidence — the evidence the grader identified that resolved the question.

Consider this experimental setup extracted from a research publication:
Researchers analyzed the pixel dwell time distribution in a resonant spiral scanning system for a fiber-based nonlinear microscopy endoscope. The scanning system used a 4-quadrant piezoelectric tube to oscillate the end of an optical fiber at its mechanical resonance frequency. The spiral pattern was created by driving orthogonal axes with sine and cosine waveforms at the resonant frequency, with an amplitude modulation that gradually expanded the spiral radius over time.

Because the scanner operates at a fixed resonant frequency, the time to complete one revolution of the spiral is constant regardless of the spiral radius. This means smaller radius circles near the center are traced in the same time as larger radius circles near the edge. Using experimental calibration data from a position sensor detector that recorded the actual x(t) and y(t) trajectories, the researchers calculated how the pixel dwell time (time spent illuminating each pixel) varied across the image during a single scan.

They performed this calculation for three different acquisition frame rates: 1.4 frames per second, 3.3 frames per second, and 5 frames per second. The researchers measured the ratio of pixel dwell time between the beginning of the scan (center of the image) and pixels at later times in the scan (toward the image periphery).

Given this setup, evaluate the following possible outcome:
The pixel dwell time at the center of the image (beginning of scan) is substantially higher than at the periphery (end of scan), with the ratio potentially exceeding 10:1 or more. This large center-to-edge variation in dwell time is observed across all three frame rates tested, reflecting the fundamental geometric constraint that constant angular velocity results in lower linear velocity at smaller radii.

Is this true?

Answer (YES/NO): YES